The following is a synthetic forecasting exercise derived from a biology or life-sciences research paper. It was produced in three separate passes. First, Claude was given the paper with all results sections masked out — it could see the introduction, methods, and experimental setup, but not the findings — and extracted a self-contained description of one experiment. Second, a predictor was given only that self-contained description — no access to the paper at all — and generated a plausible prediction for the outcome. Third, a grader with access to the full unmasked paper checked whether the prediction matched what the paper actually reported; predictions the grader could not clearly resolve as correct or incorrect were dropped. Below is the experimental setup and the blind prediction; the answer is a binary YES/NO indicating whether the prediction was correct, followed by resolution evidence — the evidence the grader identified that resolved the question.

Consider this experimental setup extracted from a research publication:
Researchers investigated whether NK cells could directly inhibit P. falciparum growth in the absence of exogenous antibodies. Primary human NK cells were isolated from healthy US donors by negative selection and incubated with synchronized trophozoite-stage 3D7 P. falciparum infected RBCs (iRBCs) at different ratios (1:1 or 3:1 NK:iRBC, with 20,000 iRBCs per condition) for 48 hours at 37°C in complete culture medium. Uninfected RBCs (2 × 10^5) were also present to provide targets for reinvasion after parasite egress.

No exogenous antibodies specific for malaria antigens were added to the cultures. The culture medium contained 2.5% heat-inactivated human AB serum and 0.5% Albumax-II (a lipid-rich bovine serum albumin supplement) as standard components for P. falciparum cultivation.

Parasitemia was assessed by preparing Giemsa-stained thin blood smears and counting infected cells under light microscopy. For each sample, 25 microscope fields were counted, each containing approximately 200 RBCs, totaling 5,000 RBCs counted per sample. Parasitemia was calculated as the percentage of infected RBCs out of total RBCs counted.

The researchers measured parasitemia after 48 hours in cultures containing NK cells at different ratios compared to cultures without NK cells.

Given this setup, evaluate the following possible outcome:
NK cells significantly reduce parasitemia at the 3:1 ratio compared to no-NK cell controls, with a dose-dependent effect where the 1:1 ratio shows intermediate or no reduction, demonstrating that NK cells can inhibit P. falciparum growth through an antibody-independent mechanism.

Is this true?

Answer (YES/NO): NO